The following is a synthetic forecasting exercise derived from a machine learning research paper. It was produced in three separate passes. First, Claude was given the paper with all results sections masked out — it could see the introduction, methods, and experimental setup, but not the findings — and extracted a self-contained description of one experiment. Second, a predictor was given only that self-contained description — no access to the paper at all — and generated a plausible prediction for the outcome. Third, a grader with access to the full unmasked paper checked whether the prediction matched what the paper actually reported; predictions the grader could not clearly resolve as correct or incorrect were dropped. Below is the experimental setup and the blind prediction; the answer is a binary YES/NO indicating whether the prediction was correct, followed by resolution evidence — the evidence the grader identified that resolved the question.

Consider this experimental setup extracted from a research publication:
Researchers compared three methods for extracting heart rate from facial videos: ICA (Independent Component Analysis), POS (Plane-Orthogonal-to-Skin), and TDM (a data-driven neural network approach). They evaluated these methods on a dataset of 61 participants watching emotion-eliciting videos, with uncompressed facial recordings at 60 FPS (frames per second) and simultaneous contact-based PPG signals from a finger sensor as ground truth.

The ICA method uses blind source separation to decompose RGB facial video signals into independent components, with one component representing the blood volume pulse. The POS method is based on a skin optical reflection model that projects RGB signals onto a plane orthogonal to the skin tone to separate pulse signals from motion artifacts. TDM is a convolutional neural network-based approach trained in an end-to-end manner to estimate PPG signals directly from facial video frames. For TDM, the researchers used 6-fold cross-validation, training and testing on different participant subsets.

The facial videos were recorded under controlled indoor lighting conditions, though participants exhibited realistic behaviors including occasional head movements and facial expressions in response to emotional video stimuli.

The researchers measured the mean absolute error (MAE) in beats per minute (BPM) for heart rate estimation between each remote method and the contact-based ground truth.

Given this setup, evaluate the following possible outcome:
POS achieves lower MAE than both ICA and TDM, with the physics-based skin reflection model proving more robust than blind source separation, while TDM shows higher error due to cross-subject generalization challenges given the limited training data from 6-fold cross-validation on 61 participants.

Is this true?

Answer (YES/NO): NO